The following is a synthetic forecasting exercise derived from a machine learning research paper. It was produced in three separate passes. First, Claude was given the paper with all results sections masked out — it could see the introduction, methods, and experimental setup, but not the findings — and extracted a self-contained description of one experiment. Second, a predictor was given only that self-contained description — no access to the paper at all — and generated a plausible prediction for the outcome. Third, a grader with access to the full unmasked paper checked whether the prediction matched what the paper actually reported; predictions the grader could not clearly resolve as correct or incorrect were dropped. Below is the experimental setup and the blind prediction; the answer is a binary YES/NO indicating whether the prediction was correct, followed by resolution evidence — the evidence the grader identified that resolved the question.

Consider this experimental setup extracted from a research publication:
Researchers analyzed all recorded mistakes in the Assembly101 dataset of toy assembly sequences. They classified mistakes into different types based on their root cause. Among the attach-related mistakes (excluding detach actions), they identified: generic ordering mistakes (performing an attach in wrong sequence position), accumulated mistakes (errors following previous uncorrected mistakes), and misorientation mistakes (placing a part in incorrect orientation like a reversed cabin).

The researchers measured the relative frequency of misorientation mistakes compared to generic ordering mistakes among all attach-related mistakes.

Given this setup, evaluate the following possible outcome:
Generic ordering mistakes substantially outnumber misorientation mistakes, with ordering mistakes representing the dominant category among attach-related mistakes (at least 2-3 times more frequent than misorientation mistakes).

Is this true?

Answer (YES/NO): NO